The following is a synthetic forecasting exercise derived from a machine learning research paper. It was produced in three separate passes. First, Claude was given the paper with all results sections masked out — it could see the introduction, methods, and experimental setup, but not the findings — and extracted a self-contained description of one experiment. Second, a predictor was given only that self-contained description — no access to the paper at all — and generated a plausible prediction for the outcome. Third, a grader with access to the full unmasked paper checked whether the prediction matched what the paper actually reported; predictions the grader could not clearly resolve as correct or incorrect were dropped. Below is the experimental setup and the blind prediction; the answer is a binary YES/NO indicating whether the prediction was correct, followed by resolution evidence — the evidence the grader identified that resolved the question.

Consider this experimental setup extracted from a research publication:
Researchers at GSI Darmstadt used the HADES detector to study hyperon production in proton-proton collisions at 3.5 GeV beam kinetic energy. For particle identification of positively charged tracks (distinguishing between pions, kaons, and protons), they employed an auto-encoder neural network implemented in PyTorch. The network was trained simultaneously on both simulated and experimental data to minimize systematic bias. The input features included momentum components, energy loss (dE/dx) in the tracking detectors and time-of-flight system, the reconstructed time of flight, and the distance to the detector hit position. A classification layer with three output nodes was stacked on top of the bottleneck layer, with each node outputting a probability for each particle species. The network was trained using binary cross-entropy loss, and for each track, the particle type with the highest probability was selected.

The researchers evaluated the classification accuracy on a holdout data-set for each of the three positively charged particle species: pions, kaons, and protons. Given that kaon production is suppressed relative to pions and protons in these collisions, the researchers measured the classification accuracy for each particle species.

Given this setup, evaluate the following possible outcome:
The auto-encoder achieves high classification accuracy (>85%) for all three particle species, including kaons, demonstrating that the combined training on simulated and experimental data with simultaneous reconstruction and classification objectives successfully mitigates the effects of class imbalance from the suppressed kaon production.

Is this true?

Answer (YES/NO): NO